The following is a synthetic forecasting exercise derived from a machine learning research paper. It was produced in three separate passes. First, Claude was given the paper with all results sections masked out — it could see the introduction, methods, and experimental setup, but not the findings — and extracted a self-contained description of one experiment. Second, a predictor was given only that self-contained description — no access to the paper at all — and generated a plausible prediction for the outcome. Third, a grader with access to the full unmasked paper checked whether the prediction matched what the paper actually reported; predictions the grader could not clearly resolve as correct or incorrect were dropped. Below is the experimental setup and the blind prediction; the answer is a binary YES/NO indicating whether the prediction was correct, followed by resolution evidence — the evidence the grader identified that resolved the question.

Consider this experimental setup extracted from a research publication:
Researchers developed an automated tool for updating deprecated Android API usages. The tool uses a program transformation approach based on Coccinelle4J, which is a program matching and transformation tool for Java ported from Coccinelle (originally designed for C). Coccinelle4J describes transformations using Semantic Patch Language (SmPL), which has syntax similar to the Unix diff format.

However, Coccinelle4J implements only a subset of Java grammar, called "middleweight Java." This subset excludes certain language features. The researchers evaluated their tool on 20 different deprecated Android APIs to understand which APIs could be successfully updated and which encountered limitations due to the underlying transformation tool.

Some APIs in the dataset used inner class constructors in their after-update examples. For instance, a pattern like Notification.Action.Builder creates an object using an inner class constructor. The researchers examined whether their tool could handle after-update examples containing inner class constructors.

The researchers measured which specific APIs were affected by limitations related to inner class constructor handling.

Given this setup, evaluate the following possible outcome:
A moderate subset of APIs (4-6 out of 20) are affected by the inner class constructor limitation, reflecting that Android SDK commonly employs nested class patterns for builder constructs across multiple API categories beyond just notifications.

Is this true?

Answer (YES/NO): NO